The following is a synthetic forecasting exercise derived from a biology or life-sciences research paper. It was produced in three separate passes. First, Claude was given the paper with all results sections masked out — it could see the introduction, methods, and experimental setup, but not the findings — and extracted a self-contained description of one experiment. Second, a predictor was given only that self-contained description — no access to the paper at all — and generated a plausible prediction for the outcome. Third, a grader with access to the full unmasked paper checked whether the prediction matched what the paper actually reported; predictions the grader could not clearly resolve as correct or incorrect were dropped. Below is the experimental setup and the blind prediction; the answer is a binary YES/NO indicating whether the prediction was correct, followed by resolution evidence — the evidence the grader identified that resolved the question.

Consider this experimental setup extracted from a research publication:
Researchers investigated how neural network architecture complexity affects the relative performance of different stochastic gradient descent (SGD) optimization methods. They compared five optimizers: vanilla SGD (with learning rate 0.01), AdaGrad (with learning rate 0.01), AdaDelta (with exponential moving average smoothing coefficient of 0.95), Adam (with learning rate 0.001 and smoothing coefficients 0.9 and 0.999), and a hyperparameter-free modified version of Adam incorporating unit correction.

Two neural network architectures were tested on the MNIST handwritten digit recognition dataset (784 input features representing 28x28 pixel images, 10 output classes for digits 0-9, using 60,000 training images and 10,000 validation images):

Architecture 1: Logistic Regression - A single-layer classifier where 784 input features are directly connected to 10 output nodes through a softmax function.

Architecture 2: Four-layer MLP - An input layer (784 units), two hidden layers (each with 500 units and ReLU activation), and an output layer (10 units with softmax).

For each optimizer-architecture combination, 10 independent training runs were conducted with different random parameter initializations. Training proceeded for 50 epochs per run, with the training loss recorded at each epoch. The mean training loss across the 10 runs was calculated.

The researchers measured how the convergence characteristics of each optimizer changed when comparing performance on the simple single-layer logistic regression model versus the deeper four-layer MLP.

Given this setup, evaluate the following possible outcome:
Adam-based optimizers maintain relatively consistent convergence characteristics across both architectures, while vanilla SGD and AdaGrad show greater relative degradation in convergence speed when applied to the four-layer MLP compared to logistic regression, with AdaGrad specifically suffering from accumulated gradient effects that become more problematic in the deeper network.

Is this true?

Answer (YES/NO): NO